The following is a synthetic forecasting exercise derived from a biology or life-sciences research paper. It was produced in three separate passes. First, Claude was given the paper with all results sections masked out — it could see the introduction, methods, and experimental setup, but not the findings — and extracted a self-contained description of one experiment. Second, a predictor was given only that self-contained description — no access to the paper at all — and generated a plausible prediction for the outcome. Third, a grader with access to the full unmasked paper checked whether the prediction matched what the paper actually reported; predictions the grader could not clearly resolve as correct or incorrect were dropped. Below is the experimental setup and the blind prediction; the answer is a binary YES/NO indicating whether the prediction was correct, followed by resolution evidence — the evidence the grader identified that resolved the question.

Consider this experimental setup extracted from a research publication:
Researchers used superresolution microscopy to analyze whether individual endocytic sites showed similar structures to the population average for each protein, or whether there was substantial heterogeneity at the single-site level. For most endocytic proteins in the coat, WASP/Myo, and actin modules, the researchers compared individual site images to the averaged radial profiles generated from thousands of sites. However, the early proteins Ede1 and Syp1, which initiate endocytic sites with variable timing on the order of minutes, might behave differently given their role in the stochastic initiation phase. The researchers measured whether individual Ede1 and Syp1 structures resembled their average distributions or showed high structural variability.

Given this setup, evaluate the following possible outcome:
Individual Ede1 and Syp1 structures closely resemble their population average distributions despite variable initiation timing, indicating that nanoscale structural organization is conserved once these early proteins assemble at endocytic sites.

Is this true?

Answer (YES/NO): NO